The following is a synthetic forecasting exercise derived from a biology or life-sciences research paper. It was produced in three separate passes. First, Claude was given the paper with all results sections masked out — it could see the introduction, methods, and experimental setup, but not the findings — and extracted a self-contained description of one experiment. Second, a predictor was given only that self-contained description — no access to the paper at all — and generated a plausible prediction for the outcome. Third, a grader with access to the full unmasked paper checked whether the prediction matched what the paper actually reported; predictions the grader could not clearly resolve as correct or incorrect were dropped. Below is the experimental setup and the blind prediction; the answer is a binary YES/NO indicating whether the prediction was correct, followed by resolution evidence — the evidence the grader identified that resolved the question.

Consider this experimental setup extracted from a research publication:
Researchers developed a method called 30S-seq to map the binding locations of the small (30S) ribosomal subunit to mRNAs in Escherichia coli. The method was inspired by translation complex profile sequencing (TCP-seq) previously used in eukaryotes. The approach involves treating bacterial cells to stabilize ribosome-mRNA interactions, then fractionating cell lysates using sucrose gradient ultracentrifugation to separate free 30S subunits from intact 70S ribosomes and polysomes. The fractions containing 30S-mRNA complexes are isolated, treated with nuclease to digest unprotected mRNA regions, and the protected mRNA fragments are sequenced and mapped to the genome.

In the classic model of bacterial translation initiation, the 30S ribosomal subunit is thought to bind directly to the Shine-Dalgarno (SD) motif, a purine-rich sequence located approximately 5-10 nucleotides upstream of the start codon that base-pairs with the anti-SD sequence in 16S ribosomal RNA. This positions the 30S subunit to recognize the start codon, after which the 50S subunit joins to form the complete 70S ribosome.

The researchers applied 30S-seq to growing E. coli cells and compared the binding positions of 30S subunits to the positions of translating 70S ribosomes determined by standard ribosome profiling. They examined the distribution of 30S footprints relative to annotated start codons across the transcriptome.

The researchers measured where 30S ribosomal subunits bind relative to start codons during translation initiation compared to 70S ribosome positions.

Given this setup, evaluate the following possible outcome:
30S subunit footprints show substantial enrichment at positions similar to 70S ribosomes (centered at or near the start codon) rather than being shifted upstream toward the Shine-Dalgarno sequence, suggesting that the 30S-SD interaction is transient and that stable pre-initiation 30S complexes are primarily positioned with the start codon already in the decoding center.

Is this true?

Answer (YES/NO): NO